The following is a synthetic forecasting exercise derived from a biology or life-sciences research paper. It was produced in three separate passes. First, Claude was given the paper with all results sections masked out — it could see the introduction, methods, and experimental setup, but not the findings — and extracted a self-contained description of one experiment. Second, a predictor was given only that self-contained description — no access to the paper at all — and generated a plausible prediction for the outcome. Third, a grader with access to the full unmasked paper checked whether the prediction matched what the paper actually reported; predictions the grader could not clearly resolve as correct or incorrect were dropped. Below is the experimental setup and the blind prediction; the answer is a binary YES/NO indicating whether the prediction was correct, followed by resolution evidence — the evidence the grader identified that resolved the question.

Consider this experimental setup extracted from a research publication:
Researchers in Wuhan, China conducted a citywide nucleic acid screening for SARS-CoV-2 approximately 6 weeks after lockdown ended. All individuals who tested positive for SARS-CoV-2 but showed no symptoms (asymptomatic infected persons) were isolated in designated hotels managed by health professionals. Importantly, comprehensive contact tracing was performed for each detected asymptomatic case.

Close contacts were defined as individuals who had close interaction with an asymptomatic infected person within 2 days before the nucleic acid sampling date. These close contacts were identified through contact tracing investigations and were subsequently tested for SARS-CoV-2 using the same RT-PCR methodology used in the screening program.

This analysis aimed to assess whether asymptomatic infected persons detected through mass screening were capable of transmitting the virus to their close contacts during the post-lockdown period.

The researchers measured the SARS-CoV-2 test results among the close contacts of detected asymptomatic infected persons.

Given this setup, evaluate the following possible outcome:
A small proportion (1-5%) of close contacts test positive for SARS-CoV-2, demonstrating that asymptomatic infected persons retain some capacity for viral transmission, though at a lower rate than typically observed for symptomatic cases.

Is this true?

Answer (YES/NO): NO